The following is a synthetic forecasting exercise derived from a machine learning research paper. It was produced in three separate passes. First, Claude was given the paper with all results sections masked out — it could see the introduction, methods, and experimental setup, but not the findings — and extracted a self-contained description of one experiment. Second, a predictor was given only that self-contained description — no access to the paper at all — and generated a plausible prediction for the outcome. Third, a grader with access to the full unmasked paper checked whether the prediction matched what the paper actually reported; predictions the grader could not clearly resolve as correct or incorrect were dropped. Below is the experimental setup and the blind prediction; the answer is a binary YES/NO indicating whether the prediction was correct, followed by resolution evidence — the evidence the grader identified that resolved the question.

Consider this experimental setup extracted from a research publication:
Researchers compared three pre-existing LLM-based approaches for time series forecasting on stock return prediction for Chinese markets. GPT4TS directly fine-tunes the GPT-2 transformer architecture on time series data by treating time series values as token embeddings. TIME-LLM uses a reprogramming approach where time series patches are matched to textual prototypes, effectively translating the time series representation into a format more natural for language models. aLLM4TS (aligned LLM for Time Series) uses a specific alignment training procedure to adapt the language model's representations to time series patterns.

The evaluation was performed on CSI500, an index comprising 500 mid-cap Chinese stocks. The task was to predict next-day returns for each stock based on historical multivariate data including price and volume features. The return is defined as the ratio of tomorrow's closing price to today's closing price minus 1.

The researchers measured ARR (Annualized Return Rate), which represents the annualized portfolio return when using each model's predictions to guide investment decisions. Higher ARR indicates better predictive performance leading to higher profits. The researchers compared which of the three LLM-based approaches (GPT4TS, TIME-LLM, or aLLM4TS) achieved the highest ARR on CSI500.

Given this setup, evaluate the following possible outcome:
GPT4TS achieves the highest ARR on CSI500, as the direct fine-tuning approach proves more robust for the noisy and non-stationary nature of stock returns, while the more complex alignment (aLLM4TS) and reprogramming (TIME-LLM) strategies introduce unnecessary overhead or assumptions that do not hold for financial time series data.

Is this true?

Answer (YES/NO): NO